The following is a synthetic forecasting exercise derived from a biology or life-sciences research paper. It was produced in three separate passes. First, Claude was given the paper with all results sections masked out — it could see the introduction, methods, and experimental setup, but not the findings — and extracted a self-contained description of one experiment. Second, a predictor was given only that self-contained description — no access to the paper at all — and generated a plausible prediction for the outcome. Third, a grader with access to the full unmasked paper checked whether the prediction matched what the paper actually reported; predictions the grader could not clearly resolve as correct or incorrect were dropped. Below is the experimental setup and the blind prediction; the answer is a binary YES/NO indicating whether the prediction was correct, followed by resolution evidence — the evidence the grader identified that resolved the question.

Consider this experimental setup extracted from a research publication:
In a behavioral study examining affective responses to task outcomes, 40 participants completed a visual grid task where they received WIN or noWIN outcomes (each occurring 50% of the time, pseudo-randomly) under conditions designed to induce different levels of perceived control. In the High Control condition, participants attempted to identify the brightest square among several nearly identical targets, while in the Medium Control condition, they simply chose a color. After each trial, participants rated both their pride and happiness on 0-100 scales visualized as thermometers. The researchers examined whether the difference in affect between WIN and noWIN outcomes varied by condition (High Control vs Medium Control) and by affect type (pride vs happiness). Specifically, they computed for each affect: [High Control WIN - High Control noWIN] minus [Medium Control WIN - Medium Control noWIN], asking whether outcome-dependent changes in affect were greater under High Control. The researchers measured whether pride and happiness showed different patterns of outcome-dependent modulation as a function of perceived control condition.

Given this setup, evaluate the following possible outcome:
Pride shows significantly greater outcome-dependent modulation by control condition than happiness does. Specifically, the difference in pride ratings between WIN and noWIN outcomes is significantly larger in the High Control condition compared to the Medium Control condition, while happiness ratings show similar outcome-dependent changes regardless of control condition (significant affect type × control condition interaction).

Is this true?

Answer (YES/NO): NO